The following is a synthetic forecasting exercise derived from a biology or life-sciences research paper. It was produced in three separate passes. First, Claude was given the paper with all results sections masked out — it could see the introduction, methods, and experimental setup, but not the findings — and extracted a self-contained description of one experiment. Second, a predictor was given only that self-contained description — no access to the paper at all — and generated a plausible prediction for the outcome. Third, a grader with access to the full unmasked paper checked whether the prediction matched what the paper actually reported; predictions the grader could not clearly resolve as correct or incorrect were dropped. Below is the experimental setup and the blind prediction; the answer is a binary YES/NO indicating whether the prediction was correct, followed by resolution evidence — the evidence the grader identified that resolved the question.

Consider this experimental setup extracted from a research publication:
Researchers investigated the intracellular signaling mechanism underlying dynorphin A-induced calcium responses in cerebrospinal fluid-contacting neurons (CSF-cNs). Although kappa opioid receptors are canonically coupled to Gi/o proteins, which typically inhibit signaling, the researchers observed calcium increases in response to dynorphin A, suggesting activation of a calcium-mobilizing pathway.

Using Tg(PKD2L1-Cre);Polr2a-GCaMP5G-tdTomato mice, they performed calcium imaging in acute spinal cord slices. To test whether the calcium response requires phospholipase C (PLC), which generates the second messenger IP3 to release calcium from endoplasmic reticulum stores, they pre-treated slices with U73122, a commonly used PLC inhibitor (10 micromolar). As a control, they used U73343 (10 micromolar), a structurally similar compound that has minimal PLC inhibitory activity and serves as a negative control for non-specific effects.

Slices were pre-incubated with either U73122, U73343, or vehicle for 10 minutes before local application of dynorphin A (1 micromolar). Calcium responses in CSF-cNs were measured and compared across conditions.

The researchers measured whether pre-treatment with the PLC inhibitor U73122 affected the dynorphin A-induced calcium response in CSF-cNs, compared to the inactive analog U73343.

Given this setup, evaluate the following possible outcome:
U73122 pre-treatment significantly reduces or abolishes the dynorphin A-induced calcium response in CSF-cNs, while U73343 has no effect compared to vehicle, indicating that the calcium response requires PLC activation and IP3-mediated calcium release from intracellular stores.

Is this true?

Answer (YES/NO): NO